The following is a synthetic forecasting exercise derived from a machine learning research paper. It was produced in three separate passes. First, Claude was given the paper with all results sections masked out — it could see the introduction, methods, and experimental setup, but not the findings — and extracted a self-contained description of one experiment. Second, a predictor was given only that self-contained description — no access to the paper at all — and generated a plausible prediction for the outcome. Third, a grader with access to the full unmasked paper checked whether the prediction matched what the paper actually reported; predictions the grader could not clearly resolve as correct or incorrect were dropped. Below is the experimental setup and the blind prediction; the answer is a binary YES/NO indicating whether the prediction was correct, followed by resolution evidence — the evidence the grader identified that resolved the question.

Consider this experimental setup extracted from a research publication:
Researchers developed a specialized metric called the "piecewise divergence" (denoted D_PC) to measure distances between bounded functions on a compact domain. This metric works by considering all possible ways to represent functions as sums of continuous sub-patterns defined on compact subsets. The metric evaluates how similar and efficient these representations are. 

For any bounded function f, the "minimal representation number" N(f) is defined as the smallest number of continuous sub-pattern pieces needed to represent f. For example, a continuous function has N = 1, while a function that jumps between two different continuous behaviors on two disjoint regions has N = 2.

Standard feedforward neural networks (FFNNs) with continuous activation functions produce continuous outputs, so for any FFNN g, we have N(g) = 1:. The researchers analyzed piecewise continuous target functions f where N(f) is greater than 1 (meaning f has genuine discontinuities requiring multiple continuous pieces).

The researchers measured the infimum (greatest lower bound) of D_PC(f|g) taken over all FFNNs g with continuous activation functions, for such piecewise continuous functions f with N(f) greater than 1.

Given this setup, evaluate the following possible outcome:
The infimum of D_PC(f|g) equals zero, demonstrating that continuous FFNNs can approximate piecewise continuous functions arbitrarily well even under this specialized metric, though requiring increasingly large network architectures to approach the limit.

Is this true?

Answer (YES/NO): NO